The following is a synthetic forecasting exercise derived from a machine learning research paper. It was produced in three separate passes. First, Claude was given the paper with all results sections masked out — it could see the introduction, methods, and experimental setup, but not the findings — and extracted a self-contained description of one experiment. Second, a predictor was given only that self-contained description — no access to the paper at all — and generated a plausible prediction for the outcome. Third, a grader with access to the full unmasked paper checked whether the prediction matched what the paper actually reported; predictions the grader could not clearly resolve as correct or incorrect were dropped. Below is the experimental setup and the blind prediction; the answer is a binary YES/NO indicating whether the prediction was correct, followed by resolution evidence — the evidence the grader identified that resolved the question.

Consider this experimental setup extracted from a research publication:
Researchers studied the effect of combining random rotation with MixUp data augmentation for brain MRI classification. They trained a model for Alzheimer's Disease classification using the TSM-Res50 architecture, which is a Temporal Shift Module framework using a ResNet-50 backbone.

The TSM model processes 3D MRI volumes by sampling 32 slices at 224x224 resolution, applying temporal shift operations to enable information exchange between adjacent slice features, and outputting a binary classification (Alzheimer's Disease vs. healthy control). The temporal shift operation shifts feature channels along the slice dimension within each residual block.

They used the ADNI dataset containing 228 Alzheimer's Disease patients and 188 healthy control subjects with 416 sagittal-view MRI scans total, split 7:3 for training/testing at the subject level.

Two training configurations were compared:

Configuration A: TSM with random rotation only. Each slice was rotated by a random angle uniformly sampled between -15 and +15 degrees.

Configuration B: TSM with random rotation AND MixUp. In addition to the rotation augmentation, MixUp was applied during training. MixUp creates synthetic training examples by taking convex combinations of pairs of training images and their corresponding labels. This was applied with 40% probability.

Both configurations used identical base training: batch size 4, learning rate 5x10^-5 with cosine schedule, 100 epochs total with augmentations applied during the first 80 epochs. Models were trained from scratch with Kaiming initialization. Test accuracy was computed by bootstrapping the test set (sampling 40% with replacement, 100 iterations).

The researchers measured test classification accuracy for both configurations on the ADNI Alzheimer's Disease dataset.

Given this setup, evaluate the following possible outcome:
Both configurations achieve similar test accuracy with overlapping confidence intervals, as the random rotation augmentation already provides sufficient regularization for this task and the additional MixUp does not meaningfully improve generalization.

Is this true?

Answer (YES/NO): NO